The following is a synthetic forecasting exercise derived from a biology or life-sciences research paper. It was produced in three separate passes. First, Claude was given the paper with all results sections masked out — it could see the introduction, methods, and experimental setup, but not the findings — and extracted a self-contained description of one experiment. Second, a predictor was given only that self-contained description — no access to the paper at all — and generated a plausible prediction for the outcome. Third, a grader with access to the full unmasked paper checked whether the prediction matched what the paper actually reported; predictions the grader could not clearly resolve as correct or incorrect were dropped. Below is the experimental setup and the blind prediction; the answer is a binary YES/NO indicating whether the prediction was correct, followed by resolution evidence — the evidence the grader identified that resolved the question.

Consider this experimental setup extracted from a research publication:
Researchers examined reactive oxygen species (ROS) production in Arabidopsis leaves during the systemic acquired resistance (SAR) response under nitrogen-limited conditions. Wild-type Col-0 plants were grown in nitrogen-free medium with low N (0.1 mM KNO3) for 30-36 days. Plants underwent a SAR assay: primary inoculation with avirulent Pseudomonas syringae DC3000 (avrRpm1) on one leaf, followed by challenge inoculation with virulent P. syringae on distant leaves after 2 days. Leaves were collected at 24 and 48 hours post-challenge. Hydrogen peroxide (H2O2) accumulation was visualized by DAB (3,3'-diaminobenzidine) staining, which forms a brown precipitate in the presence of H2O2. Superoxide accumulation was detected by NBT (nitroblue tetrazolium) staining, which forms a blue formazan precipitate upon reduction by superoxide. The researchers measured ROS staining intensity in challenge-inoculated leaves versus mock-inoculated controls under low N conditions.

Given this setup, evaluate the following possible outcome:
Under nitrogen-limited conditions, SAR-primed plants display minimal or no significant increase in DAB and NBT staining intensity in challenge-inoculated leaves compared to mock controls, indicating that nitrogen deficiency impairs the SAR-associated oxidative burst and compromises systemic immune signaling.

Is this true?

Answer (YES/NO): NO